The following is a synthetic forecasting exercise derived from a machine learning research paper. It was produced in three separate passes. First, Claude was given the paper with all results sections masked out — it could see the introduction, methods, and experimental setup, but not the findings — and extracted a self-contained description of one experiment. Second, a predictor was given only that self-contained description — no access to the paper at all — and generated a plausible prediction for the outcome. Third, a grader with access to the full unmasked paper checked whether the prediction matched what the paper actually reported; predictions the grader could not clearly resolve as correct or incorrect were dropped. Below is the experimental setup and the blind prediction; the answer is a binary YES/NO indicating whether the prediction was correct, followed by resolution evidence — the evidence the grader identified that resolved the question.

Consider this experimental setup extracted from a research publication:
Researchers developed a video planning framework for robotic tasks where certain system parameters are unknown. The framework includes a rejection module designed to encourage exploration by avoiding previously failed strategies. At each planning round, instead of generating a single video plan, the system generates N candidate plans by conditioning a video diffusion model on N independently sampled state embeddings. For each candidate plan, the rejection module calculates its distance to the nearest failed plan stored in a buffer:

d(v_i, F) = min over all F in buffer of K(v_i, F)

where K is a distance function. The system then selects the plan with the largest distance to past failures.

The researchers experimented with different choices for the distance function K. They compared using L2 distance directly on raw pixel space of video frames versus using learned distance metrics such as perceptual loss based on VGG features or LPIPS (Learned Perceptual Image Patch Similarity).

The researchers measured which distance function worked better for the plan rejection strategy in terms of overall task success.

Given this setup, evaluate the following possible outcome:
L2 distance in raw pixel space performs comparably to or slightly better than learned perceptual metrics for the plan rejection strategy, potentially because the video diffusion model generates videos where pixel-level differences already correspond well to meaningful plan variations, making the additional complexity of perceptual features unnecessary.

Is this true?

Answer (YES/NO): YES